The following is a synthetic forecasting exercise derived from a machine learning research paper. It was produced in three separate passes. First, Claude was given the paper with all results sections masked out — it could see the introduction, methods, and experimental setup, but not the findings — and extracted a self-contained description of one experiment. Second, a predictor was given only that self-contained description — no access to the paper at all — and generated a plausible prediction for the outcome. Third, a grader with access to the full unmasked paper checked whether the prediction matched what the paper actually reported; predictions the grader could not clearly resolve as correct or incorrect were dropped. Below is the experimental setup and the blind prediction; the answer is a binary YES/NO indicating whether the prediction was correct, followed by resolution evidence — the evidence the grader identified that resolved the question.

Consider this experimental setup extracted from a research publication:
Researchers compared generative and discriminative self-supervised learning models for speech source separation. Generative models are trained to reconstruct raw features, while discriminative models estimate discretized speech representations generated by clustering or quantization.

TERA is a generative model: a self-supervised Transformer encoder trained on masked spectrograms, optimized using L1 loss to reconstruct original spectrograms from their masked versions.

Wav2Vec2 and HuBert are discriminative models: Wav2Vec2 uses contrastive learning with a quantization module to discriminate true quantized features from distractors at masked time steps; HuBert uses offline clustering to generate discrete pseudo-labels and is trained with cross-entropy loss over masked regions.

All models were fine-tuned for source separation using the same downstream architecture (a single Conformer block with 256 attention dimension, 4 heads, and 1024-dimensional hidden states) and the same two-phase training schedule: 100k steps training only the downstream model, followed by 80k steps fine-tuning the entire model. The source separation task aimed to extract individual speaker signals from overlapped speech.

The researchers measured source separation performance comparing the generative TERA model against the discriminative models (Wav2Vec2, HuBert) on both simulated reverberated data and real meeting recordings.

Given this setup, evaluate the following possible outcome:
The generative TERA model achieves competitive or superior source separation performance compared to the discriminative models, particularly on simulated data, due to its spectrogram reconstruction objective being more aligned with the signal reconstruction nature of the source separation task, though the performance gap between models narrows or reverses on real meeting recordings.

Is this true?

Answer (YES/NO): NO